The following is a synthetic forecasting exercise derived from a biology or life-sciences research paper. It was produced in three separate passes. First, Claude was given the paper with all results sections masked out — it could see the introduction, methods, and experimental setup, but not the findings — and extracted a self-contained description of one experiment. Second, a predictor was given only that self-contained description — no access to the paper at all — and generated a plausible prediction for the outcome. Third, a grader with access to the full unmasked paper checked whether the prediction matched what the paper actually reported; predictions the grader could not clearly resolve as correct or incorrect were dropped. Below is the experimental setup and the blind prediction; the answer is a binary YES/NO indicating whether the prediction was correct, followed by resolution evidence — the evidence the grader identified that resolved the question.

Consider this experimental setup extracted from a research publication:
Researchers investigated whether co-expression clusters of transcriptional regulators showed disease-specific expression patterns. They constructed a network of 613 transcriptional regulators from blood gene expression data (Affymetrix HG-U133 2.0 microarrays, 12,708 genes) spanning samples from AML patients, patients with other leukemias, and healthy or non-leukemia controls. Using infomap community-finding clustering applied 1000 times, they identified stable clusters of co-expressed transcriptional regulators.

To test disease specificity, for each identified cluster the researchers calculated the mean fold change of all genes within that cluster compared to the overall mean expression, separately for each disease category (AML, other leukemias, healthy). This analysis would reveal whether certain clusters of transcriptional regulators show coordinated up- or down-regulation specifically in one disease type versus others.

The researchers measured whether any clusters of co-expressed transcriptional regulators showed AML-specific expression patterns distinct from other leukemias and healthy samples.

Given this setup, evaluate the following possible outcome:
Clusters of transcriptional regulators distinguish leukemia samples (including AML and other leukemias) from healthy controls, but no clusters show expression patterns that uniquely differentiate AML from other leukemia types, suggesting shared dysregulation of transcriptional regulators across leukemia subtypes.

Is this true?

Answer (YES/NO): NO